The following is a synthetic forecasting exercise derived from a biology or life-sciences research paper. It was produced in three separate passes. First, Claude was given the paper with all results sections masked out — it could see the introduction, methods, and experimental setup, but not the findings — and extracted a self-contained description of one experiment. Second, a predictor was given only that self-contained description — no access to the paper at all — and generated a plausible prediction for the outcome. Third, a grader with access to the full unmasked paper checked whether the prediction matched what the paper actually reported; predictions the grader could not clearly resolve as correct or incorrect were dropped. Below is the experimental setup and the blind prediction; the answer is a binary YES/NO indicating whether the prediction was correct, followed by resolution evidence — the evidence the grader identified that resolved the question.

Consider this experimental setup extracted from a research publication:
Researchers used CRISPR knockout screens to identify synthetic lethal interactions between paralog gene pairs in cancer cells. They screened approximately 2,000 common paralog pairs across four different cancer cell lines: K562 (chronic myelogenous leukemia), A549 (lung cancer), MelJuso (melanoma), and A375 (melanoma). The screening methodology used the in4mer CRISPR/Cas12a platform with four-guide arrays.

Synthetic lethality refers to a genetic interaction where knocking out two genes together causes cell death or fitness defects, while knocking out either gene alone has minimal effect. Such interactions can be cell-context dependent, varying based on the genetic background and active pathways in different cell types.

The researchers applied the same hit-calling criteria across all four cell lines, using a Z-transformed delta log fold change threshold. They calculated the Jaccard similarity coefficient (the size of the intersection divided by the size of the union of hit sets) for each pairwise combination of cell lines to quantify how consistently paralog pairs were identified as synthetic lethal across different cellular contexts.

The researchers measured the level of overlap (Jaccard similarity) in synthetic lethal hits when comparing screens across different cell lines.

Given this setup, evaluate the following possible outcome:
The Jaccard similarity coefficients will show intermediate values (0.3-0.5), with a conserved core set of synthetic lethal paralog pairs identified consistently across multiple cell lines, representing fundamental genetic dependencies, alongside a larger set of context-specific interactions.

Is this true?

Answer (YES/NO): YES